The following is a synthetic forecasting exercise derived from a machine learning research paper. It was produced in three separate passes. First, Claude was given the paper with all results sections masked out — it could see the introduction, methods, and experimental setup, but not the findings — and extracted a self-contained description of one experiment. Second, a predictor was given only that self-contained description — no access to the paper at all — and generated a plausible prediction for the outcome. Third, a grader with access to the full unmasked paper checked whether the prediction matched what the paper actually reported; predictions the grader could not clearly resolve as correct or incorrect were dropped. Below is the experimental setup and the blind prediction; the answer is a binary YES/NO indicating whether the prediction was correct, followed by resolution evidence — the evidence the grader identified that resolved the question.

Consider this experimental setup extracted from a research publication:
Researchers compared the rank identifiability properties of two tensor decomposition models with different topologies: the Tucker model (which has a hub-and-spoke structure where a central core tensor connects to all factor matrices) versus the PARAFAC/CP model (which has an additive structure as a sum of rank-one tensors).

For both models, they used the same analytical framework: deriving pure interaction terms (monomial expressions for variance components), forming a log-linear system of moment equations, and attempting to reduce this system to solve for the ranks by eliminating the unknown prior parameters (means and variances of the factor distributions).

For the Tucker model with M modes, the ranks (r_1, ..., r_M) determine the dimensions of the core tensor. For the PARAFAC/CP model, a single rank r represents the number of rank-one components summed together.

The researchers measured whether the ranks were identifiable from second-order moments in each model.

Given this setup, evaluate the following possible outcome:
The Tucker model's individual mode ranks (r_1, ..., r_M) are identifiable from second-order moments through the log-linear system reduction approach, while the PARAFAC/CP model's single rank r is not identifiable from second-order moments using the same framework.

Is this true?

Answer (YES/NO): NO